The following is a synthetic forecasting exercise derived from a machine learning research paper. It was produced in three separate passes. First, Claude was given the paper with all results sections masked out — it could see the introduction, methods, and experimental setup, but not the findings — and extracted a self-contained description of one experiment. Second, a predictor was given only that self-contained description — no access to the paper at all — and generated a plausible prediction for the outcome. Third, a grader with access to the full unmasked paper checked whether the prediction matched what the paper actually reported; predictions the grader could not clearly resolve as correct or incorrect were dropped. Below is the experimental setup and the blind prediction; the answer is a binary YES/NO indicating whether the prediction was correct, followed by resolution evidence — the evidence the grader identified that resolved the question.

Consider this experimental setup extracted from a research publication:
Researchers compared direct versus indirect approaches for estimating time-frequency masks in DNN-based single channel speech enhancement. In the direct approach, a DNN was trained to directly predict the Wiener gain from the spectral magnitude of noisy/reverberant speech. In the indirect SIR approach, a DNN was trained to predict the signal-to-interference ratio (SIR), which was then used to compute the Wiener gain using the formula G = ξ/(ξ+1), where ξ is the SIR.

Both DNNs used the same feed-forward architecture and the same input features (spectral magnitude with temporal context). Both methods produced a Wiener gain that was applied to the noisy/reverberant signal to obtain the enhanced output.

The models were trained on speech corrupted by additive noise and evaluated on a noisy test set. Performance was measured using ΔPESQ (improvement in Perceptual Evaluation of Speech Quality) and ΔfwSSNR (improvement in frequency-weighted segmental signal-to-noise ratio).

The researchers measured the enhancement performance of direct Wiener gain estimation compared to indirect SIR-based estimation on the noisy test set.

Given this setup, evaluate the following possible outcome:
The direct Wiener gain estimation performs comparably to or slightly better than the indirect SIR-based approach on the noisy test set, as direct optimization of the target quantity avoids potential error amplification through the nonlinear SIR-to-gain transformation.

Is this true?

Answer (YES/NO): NO